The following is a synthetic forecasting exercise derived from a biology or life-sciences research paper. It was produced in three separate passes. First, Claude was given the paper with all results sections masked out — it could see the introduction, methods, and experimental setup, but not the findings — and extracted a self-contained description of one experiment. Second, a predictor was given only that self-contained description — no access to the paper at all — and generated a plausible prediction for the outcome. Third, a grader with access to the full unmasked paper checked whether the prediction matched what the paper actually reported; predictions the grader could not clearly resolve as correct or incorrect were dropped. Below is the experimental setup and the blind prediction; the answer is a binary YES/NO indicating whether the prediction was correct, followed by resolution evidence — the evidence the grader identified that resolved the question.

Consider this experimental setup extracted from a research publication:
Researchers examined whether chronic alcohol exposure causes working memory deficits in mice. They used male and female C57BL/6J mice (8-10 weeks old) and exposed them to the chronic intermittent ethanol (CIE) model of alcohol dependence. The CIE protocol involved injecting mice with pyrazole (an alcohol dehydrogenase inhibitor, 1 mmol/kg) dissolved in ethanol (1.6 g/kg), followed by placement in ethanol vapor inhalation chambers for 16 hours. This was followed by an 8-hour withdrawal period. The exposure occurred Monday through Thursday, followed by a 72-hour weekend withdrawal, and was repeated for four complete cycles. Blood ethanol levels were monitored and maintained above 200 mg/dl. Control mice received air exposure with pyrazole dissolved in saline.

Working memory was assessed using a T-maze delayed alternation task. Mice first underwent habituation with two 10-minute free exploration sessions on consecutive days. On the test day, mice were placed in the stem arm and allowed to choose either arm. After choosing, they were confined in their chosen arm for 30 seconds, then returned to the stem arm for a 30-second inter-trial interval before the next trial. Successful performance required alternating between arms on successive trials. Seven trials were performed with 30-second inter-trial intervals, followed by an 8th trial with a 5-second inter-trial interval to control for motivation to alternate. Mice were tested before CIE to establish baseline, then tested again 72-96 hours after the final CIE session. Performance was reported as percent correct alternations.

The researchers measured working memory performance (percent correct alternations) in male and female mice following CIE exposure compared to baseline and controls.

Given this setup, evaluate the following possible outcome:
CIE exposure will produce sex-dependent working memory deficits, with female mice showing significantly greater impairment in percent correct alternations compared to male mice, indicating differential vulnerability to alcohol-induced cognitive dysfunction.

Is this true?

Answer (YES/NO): NO